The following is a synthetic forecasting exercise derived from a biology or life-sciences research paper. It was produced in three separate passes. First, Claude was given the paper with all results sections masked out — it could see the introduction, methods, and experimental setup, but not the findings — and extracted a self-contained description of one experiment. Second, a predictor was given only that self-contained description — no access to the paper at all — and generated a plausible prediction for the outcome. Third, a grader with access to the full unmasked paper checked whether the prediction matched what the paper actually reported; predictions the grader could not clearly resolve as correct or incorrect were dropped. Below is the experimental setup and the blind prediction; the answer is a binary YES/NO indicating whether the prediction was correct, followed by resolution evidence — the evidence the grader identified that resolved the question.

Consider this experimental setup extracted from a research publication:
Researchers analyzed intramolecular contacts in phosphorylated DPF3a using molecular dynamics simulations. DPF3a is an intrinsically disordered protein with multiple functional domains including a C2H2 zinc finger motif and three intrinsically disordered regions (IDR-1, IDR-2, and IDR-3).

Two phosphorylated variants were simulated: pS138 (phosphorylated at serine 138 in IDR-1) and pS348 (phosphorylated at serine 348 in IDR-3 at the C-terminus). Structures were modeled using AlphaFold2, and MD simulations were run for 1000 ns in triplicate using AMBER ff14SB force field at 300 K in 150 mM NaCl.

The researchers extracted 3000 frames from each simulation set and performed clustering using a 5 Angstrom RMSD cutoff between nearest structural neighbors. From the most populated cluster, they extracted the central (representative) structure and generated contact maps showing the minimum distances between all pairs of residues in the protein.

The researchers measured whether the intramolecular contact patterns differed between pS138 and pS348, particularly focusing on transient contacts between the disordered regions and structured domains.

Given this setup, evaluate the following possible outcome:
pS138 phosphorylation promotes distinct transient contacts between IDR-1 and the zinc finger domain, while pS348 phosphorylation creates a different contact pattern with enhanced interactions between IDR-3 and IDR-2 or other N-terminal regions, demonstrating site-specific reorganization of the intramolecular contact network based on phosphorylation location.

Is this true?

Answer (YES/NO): NO